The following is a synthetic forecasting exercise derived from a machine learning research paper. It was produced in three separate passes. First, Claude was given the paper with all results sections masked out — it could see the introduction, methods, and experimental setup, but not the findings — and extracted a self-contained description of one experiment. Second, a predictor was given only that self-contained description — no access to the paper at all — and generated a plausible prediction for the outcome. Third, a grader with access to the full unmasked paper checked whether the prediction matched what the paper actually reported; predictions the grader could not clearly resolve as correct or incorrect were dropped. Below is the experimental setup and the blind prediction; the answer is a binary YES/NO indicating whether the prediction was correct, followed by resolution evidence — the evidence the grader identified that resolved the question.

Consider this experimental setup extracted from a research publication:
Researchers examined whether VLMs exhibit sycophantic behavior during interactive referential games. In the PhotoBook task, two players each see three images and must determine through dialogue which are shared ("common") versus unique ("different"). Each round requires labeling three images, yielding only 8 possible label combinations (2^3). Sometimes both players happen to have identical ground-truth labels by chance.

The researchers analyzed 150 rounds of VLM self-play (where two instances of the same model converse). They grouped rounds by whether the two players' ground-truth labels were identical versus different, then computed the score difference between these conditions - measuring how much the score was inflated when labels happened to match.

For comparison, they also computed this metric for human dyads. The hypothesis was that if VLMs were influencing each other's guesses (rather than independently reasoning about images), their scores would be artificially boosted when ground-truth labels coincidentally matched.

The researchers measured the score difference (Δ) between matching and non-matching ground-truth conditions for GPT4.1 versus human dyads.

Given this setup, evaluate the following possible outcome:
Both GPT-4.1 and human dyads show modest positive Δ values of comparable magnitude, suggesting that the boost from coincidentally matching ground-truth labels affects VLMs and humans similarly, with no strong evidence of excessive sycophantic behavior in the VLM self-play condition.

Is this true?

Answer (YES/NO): NO